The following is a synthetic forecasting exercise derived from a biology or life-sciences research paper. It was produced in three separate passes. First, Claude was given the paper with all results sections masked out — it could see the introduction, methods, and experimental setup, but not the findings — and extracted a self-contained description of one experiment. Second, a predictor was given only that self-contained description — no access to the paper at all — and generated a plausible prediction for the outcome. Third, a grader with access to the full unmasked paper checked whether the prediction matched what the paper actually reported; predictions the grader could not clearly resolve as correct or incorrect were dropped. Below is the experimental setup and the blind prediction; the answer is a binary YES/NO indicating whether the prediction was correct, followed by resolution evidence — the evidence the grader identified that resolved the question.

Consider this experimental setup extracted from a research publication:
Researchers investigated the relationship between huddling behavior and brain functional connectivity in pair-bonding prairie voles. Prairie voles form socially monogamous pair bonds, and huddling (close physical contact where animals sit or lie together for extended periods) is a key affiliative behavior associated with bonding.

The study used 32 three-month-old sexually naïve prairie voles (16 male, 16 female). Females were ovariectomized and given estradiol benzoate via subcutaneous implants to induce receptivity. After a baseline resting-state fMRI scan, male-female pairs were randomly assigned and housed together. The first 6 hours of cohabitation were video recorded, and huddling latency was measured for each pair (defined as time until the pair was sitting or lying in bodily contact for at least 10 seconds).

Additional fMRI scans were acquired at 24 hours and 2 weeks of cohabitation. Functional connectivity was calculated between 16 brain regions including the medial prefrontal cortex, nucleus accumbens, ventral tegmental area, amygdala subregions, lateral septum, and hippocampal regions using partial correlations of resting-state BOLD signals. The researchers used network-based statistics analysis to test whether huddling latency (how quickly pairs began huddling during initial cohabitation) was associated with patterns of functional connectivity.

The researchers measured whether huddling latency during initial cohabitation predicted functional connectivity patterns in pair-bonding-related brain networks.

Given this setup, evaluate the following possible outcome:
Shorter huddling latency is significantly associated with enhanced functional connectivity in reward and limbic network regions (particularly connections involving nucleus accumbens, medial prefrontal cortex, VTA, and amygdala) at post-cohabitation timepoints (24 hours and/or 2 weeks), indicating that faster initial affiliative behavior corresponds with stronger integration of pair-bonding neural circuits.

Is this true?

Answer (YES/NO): NO